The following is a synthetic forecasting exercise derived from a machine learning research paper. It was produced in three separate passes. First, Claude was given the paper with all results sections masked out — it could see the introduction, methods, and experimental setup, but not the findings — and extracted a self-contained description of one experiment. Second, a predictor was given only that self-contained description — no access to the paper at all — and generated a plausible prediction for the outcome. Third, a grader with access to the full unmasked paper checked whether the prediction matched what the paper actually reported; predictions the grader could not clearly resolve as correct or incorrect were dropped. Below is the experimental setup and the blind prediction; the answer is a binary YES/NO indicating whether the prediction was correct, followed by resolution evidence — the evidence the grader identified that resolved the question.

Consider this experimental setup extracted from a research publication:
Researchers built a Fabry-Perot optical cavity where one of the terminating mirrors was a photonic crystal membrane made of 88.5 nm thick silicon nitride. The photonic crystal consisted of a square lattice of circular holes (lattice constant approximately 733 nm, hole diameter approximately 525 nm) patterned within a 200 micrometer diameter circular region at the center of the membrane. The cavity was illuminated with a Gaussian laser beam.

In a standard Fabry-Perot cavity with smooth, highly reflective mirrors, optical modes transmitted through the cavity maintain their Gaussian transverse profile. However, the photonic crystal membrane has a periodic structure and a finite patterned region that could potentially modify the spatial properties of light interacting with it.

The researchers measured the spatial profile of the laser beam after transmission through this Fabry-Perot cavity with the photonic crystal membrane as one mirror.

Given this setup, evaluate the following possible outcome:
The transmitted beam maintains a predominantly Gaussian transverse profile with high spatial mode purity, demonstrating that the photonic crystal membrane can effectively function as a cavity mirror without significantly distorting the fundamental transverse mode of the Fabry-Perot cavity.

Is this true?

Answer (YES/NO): NO